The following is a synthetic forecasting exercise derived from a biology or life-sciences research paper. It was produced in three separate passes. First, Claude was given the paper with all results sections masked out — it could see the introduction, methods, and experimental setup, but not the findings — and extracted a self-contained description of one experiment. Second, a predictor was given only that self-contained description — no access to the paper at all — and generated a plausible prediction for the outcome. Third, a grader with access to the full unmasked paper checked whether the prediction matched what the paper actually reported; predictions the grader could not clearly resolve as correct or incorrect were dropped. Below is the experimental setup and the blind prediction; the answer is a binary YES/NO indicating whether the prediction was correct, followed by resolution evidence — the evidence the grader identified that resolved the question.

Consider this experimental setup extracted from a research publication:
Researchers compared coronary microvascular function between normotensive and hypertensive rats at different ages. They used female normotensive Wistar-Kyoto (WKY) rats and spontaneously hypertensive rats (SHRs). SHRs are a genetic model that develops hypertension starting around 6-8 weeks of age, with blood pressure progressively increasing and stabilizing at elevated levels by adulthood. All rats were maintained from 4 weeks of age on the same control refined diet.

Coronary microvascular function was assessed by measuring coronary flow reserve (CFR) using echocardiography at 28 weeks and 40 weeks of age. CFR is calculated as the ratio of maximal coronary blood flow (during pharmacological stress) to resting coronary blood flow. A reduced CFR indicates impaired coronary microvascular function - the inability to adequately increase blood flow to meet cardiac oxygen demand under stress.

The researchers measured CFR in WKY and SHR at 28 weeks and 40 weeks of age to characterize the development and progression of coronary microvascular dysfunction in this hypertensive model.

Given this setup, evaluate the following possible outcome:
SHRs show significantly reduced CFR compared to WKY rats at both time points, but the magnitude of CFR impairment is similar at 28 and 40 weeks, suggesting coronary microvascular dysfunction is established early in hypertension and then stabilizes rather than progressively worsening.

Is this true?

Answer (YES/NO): NO